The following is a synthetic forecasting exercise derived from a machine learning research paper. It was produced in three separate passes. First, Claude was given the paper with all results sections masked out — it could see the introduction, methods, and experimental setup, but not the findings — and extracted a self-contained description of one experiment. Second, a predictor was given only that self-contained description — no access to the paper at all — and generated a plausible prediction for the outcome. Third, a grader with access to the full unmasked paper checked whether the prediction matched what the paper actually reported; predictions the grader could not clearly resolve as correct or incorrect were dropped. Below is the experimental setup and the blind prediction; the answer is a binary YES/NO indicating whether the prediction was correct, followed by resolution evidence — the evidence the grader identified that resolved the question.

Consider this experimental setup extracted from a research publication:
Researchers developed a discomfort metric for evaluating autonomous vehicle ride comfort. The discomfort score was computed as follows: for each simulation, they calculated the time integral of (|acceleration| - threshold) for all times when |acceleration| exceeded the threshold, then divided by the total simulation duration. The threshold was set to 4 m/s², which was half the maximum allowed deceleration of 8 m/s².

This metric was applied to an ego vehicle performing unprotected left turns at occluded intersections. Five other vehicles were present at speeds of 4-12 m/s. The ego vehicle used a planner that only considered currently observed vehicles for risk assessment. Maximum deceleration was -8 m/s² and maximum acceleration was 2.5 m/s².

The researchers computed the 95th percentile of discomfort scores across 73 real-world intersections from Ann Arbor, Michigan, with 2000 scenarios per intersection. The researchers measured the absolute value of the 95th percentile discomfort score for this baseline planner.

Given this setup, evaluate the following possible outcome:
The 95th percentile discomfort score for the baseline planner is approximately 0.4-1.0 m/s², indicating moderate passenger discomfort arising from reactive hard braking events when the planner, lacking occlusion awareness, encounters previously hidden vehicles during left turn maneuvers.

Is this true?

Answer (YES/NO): YES